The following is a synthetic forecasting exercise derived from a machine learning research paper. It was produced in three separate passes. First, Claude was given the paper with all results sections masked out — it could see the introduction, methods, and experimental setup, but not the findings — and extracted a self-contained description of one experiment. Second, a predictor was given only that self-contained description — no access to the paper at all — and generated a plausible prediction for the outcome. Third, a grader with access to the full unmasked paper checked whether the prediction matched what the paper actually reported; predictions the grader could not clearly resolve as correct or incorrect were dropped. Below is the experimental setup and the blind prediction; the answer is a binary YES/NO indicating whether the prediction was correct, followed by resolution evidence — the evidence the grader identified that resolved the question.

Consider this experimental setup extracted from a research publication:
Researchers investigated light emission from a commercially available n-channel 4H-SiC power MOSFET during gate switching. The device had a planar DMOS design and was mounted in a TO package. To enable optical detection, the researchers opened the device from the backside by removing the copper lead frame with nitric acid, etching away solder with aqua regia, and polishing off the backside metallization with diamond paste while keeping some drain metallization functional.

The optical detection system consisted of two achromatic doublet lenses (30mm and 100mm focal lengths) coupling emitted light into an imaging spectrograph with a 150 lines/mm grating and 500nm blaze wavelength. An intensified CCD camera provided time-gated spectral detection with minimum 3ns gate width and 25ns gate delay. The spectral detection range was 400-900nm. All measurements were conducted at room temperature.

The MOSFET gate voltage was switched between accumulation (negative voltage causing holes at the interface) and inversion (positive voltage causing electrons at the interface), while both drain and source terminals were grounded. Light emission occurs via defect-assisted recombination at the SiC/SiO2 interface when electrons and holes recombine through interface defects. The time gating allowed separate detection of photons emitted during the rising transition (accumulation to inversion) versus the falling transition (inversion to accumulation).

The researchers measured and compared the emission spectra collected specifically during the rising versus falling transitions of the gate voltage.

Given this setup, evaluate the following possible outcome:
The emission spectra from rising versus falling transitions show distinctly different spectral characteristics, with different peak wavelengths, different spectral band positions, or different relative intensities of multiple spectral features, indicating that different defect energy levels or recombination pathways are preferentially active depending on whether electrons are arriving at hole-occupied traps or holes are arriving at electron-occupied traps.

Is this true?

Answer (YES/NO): YES